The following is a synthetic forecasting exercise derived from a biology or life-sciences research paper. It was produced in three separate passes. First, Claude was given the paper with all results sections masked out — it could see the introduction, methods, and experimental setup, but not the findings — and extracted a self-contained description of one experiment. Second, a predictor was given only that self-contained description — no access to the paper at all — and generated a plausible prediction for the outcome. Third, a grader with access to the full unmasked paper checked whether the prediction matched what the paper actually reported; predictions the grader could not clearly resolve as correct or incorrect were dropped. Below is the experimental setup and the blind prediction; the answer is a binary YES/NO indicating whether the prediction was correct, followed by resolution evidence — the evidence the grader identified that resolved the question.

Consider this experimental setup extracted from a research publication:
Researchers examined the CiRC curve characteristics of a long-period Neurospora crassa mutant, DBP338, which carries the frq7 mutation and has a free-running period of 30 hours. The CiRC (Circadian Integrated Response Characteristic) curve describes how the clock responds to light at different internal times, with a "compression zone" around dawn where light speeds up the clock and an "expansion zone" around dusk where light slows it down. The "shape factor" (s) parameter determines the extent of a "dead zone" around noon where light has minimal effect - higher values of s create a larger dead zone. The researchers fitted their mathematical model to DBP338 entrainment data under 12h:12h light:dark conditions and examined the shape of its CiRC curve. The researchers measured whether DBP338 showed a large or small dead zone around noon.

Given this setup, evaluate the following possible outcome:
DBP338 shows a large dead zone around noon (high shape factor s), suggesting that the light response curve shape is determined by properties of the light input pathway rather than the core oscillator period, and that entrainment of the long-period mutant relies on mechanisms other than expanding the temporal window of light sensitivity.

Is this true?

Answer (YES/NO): YES